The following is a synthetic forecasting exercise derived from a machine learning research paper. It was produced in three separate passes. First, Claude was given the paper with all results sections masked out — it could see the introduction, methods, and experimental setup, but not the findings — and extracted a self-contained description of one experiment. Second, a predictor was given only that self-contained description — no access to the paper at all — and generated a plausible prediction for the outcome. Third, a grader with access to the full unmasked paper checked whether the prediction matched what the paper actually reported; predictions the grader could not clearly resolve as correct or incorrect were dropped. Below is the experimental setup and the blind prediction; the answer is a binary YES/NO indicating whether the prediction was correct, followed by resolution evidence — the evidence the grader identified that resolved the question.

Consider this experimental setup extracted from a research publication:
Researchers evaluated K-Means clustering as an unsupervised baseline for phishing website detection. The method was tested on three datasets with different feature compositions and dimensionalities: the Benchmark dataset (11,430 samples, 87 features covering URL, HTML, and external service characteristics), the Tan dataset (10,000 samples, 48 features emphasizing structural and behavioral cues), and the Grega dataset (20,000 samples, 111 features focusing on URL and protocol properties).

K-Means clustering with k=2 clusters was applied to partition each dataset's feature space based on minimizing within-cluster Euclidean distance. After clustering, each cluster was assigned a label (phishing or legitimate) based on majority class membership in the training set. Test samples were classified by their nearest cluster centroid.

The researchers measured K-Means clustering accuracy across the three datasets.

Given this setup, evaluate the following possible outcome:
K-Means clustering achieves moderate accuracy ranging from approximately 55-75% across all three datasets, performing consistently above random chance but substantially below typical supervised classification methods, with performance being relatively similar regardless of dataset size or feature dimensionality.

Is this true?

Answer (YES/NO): NO